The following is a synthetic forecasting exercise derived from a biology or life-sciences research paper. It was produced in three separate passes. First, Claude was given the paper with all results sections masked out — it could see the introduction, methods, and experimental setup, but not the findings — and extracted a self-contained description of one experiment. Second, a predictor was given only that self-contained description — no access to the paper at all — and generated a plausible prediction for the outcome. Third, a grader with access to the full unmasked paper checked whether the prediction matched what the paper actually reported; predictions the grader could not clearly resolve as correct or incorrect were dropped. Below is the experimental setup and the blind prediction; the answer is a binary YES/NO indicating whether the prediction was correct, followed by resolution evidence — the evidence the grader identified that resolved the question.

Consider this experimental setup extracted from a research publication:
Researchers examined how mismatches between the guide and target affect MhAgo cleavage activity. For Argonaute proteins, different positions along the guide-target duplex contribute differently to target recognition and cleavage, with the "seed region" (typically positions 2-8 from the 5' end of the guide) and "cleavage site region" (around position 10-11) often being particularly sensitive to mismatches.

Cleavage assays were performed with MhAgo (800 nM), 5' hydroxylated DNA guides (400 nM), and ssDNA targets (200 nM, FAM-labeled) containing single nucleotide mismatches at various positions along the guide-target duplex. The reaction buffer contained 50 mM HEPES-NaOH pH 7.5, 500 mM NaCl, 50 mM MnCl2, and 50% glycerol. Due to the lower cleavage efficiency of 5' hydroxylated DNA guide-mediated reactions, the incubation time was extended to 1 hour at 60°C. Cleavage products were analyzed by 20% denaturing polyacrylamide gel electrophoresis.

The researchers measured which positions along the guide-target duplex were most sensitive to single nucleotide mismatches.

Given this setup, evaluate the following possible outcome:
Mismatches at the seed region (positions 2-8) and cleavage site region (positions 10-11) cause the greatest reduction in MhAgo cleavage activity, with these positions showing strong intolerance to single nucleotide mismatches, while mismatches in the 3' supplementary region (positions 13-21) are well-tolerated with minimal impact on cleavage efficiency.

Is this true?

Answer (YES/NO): NO